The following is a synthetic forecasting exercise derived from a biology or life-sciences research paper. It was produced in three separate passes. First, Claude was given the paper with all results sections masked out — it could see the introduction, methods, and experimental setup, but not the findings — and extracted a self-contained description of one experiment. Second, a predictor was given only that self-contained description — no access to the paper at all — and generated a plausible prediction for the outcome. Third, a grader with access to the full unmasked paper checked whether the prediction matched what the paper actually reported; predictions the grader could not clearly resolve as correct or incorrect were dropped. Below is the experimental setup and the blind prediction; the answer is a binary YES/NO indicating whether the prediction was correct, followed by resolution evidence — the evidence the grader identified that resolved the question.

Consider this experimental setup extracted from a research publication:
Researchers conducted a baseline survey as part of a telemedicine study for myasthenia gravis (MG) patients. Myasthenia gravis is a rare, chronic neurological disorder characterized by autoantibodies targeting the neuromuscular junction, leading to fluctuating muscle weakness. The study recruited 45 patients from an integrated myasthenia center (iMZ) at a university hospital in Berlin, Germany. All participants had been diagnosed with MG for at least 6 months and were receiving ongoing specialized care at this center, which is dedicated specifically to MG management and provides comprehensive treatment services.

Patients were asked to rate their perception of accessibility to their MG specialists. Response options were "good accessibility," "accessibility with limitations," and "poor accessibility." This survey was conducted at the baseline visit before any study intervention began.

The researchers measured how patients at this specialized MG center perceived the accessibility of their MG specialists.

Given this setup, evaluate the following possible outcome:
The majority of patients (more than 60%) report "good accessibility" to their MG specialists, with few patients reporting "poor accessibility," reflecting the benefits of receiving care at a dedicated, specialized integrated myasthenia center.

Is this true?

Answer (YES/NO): NO